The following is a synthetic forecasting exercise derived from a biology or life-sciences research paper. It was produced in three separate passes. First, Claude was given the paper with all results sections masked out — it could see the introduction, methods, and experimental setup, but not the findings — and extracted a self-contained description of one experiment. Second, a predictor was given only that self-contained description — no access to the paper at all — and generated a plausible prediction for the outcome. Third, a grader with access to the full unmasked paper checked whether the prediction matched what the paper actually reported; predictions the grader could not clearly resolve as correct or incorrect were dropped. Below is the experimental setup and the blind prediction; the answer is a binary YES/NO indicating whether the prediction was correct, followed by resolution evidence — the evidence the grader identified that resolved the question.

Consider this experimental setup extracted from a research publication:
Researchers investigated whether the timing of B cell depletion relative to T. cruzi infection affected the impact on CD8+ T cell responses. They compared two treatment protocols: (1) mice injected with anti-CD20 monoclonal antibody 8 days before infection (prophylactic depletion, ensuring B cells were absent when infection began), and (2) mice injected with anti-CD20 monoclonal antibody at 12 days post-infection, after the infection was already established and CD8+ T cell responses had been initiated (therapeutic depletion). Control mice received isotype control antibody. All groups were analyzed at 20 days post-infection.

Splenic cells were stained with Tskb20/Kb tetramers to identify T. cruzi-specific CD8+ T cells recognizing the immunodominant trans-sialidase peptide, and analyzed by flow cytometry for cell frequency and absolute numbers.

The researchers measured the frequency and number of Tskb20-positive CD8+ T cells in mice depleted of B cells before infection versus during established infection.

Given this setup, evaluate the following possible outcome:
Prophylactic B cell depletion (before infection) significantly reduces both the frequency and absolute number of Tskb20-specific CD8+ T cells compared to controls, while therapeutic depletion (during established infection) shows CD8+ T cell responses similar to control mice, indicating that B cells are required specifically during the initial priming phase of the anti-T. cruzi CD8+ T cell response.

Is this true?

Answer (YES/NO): NO